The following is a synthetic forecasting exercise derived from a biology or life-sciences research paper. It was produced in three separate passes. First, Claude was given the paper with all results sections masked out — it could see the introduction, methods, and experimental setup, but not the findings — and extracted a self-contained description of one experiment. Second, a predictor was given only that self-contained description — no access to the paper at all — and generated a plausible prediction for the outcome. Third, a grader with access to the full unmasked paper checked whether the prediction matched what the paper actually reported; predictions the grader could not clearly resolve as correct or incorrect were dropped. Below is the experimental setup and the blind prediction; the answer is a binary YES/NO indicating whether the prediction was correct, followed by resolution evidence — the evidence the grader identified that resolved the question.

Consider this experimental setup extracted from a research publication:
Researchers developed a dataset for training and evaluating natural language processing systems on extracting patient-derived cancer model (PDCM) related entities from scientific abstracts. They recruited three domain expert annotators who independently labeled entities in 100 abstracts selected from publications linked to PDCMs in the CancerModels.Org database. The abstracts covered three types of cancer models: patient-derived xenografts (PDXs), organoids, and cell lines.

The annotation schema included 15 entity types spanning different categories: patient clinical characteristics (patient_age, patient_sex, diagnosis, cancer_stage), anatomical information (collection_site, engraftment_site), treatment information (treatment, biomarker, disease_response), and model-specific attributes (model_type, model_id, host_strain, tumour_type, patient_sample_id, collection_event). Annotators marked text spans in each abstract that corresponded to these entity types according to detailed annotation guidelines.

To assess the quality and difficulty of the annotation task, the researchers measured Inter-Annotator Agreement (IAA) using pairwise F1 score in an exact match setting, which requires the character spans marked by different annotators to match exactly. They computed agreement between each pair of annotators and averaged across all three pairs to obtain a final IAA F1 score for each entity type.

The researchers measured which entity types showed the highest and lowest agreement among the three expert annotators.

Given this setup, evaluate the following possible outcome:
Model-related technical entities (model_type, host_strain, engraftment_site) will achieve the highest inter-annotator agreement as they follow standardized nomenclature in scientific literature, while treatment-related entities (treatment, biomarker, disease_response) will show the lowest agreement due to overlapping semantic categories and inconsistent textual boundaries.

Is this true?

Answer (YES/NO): NO